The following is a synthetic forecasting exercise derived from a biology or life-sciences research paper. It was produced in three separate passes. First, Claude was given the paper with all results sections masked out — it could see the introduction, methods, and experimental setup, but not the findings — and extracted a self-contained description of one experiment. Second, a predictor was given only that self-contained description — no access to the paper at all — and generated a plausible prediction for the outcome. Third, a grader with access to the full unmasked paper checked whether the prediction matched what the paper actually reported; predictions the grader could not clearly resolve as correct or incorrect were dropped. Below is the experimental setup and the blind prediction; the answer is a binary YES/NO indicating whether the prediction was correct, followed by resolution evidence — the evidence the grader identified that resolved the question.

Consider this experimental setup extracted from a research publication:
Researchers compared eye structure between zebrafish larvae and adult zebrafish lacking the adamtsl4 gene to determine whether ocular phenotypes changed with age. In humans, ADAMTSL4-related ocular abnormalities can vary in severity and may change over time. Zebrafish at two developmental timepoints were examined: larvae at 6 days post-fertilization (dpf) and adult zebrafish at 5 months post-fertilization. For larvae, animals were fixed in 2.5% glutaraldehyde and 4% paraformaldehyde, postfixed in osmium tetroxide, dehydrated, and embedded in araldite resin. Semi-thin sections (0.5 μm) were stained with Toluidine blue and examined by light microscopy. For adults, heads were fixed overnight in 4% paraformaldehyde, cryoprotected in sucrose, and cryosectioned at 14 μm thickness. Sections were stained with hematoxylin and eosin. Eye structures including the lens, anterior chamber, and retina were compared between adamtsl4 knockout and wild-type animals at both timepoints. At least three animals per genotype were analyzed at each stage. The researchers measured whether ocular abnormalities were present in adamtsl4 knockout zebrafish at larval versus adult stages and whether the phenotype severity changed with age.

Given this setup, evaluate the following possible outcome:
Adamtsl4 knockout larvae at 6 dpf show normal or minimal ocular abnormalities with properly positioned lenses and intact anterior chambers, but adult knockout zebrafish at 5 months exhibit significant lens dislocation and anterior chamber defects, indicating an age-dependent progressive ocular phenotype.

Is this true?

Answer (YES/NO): NO